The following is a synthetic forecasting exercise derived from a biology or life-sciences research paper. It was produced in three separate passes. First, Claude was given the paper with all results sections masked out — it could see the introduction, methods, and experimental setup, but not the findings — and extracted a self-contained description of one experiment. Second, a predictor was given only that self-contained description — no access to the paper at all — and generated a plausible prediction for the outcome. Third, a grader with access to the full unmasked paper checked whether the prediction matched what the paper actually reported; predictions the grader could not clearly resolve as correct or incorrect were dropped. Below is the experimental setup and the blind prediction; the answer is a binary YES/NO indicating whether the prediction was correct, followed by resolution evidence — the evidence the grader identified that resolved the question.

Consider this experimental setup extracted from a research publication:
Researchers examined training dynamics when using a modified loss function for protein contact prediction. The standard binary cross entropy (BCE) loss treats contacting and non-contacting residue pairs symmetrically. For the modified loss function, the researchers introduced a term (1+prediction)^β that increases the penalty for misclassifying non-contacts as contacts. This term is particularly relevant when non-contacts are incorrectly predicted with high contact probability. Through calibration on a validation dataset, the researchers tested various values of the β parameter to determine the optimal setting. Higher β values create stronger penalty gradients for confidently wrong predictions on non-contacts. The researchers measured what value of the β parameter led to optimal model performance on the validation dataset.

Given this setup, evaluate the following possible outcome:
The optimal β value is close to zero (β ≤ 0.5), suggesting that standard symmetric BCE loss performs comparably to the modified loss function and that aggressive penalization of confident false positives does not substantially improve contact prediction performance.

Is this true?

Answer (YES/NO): NO